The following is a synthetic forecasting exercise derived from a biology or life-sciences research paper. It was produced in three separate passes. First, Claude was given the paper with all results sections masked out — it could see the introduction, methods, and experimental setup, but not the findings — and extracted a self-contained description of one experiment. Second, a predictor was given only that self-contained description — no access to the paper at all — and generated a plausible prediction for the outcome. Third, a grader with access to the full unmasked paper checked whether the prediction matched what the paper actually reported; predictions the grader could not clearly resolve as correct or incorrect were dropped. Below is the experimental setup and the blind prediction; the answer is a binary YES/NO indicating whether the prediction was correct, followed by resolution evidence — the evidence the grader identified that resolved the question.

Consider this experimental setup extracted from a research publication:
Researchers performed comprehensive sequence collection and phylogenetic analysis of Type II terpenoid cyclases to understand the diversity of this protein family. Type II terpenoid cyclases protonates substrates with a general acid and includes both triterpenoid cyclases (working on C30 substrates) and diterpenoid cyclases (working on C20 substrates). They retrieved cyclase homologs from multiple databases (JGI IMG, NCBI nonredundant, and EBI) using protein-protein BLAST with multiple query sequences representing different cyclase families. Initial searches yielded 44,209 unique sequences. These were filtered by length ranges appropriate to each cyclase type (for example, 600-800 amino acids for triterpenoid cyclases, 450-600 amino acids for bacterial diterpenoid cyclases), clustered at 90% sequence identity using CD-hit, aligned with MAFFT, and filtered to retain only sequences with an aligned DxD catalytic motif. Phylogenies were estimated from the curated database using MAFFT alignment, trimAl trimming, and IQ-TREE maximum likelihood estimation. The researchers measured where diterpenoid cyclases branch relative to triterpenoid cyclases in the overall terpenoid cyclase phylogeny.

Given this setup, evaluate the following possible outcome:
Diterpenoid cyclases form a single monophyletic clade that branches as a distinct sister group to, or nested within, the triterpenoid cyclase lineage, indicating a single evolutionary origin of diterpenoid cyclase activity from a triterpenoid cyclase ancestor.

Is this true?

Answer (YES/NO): NO